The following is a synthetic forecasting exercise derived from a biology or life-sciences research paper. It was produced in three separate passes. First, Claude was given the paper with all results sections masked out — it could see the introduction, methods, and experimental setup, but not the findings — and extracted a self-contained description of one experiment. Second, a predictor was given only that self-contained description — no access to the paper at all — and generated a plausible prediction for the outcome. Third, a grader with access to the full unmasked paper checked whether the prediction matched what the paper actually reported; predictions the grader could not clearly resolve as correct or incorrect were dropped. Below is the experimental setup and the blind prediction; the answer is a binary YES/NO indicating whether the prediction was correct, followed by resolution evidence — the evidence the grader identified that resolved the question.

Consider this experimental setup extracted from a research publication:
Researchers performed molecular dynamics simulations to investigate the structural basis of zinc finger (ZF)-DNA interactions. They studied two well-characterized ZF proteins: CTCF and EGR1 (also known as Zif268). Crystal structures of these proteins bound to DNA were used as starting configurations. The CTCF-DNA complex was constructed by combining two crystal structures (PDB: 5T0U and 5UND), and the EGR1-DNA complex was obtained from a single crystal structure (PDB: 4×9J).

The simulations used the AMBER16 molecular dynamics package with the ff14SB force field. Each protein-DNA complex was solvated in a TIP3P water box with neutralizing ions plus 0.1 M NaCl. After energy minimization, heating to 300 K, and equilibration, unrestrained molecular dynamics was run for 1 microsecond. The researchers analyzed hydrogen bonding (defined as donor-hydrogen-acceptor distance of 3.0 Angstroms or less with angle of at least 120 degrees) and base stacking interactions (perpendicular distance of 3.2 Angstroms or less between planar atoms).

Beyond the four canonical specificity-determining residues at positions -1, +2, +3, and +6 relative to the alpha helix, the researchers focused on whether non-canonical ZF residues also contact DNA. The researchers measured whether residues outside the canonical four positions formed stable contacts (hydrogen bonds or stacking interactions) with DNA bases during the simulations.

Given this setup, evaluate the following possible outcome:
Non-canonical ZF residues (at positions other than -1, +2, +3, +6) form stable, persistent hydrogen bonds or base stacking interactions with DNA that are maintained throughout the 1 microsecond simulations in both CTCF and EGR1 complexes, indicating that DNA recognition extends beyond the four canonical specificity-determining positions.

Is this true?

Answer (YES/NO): NO